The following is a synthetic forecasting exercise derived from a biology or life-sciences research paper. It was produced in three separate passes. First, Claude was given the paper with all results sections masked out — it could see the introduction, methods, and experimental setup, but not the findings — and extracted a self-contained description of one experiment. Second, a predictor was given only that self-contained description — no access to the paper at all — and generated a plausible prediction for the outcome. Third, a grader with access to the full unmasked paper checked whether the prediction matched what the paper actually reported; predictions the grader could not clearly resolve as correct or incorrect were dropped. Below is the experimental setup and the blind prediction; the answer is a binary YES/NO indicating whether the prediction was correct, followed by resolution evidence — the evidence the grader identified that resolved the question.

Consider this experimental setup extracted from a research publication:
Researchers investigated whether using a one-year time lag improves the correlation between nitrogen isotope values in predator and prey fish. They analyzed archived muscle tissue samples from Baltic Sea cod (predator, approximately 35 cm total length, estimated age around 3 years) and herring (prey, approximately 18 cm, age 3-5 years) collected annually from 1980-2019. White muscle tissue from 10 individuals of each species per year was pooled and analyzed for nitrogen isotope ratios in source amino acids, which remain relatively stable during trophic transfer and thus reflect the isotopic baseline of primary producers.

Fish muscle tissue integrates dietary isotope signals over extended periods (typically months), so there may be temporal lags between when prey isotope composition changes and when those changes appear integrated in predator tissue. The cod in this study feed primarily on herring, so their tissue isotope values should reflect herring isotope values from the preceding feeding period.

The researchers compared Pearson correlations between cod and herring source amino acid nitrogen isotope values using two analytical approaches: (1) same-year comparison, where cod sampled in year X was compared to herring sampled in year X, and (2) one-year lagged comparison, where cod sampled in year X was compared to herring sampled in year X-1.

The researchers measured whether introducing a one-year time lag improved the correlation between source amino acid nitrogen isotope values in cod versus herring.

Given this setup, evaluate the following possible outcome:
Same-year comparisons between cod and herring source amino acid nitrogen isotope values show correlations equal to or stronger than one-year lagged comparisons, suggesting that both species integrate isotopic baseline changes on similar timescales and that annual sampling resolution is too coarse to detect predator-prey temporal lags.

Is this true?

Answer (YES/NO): NO